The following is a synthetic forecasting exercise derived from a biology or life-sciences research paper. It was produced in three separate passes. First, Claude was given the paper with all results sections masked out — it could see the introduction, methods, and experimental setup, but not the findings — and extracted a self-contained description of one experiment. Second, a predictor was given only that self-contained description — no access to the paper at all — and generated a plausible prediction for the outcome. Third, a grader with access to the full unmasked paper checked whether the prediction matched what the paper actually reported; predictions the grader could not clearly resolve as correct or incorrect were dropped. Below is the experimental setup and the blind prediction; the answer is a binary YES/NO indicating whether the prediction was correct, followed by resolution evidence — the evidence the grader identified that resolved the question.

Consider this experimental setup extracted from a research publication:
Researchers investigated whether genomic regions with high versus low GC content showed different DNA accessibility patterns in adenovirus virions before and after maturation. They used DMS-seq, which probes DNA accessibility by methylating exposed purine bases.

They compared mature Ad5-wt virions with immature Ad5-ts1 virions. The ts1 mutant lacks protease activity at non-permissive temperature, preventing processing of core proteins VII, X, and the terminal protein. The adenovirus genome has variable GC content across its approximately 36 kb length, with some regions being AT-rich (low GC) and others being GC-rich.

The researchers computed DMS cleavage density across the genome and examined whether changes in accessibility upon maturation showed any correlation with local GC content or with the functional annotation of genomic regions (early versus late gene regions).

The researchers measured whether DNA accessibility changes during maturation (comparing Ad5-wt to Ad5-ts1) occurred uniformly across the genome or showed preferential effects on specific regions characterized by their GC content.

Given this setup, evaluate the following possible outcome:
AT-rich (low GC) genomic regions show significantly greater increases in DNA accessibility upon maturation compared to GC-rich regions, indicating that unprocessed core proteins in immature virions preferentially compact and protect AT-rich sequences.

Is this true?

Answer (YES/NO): YES